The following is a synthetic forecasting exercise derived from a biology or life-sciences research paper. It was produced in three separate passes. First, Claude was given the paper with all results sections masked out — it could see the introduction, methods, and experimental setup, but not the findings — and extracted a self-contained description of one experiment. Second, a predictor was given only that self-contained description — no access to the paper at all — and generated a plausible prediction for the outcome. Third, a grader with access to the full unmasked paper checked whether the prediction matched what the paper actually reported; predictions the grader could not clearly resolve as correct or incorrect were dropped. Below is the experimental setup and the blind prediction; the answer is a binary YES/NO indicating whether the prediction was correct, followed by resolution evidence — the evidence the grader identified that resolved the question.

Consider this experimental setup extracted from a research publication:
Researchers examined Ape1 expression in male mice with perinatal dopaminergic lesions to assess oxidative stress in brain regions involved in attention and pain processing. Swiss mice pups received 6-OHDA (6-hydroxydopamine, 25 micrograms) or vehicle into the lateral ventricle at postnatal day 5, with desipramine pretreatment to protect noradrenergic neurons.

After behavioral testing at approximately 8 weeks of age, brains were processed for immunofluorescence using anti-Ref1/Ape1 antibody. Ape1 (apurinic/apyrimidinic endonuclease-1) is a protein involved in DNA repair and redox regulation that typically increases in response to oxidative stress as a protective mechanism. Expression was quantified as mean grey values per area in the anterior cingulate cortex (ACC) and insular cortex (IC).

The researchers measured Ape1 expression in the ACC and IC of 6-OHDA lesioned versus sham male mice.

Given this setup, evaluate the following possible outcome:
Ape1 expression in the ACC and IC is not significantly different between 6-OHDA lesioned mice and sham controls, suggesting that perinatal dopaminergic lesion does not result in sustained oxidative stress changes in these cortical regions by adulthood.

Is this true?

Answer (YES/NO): YES